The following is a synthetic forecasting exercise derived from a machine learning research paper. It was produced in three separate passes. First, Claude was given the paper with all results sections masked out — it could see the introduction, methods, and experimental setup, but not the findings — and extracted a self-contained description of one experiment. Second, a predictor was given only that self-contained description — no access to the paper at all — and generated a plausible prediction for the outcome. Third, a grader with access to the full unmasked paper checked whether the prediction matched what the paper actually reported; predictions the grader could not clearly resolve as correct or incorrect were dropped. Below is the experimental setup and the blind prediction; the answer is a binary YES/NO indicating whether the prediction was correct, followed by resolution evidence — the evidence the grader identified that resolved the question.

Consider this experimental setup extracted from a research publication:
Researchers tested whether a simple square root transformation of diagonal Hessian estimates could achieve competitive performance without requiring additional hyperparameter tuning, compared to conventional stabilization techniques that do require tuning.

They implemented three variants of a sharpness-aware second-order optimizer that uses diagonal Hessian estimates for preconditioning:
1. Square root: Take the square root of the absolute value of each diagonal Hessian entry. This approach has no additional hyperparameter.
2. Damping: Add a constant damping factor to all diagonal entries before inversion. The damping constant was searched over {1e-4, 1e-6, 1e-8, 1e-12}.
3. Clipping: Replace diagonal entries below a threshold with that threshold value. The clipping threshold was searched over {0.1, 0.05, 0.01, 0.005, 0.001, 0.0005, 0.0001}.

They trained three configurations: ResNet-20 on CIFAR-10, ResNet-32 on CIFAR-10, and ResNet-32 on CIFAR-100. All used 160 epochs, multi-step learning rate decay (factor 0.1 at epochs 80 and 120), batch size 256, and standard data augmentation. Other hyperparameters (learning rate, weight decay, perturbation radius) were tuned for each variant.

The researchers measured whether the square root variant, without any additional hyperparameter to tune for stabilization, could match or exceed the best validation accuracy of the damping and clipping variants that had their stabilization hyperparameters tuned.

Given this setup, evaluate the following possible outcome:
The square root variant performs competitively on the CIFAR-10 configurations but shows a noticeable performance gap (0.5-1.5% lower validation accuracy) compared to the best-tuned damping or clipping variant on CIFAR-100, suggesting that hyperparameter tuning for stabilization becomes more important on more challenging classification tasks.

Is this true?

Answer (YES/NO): NO